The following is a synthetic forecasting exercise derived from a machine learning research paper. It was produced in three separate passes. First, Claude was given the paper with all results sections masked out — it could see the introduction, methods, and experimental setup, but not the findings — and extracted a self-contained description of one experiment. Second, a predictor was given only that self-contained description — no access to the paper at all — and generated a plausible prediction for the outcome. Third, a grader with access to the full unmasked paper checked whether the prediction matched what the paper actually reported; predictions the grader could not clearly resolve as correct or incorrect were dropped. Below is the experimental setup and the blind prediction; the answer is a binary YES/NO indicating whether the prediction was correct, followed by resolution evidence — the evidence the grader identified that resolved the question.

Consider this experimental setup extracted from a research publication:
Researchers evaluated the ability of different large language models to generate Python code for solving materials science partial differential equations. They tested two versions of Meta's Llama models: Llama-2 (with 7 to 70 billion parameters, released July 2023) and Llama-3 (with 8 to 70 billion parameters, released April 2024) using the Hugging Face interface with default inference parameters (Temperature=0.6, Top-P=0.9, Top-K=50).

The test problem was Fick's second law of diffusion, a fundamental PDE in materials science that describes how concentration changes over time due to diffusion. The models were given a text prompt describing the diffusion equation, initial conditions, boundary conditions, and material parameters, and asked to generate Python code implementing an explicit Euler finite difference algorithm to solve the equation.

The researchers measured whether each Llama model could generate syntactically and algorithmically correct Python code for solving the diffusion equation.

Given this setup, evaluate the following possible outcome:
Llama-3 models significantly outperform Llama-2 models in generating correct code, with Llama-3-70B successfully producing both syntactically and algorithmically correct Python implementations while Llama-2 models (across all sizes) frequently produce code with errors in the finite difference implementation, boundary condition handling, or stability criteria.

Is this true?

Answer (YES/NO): NO